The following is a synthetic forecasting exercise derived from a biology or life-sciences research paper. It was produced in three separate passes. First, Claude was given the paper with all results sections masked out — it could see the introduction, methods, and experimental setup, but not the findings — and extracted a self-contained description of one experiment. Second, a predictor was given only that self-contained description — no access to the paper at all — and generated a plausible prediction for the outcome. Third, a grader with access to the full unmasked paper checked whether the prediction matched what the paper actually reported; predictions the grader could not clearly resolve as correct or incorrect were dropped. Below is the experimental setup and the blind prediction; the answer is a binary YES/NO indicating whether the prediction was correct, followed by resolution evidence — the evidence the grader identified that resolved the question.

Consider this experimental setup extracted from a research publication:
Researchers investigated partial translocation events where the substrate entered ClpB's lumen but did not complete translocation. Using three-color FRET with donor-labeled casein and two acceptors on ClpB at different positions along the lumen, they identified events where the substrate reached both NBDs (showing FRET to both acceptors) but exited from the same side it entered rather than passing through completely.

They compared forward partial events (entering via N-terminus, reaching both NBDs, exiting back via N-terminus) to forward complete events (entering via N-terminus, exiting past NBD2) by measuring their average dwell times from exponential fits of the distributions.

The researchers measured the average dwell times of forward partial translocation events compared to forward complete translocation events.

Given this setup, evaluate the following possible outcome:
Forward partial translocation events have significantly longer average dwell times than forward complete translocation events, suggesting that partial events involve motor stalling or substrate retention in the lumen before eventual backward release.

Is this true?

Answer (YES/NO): YES